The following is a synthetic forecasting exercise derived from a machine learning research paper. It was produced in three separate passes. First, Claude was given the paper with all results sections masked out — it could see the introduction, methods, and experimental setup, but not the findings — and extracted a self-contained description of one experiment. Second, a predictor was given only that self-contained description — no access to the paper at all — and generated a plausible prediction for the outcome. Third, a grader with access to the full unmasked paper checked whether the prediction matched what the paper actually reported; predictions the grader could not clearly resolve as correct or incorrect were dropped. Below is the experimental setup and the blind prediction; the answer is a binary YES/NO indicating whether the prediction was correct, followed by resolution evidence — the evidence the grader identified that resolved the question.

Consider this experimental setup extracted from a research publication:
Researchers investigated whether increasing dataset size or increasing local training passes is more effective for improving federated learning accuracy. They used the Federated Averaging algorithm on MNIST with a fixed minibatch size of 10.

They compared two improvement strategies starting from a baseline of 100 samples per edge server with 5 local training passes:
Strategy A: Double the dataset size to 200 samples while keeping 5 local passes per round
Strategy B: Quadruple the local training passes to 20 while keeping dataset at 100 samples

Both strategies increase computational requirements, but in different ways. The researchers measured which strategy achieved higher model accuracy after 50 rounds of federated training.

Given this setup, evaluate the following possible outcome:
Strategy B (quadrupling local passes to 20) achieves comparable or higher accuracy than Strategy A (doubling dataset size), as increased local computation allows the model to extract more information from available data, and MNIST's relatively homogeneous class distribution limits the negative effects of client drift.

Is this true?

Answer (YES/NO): NO